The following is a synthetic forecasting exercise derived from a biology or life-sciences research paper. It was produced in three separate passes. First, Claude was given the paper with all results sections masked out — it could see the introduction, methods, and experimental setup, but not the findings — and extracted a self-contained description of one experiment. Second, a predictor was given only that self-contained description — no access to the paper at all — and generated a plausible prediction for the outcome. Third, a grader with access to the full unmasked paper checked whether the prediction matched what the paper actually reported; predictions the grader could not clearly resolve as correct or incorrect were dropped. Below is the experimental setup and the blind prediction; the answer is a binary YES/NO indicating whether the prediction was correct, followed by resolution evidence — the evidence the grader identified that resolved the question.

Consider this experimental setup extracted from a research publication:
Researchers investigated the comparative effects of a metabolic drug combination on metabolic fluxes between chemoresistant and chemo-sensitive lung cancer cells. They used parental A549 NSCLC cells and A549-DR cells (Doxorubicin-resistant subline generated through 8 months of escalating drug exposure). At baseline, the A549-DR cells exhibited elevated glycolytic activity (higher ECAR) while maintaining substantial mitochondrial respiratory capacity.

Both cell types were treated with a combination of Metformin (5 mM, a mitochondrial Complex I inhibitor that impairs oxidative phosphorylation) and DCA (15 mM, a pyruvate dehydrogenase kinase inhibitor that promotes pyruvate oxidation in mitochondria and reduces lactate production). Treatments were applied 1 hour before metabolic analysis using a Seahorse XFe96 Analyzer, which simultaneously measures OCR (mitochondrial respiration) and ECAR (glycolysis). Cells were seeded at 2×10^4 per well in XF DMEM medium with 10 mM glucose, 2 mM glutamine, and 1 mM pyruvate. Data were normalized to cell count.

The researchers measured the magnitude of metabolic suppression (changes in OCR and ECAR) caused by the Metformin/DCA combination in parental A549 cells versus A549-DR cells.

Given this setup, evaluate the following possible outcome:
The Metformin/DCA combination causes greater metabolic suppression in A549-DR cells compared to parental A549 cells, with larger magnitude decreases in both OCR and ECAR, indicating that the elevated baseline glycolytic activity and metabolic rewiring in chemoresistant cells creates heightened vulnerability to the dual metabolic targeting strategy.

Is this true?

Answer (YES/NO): YES